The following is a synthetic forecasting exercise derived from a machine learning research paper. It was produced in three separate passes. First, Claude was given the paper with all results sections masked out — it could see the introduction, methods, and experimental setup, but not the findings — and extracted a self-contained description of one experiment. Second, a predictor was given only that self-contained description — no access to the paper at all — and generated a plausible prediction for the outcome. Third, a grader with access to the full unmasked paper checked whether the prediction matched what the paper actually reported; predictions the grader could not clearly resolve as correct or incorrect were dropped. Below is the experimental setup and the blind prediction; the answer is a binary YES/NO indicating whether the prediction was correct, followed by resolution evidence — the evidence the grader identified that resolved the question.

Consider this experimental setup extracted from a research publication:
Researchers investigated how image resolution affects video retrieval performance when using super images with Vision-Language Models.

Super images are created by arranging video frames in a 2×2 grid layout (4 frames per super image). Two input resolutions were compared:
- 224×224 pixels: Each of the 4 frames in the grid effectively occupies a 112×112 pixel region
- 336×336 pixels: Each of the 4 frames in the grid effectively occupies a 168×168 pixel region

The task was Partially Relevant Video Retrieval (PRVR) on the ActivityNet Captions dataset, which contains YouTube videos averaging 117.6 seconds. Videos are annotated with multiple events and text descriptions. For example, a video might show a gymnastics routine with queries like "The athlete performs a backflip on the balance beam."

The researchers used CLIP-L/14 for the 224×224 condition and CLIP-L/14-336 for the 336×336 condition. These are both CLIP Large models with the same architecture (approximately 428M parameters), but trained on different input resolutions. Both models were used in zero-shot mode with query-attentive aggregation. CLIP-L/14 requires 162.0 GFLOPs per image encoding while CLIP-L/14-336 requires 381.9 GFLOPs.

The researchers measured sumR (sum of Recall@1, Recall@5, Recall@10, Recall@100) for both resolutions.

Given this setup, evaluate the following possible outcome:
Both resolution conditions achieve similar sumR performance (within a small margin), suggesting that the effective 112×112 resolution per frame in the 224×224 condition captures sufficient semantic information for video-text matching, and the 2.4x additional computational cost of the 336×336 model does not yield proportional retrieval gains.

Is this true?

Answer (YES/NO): NO